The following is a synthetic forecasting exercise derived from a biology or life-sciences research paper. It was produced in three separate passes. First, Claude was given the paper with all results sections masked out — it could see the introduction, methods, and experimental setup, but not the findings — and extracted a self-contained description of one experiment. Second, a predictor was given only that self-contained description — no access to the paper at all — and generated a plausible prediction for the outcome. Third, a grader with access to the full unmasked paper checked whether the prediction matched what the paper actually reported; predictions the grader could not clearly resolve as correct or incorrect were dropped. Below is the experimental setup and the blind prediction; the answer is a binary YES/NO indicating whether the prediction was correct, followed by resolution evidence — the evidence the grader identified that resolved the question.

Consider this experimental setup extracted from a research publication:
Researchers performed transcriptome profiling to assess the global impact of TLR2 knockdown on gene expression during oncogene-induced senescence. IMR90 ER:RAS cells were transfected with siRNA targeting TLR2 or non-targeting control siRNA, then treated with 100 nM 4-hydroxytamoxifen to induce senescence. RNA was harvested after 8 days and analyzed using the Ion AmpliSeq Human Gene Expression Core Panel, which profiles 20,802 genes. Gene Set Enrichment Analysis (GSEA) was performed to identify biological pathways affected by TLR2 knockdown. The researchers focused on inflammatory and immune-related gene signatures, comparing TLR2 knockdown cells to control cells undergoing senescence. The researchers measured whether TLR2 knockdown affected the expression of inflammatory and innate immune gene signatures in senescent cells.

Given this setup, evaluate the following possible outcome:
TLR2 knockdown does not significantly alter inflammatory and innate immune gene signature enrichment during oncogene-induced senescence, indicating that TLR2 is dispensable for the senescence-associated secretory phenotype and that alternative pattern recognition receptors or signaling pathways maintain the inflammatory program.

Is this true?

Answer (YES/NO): NO